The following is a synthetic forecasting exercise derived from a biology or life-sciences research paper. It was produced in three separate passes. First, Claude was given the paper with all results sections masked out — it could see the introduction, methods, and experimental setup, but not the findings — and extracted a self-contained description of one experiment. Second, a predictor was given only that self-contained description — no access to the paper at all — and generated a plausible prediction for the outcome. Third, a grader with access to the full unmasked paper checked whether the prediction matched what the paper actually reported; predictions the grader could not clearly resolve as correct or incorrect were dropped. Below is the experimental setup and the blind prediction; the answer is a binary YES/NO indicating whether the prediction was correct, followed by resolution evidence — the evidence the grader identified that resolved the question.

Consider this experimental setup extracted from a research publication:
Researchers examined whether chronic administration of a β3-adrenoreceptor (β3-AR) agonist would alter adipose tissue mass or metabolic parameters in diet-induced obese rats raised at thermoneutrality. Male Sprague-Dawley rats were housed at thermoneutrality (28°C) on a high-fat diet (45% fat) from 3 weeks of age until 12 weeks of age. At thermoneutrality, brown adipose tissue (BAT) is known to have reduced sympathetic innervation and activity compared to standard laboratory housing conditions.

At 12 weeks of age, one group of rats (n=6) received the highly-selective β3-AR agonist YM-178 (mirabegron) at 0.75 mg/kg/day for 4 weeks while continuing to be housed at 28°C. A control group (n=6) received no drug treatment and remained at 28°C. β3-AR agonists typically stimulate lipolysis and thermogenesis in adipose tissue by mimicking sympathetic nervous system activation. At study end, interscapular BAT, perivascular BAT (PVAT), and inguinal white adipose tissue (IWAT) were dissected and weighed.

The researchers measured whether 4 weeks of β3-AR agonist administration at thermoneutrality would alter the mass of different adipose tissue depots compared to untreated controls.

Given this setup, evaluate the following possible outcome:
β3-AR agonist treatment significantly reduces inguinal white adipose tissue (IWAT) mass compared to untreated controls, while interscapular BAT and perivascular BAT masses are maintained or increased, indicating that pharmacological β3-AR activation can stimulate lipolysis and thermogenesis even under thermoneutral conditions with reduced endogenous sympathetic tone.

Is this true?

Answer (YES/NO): NO